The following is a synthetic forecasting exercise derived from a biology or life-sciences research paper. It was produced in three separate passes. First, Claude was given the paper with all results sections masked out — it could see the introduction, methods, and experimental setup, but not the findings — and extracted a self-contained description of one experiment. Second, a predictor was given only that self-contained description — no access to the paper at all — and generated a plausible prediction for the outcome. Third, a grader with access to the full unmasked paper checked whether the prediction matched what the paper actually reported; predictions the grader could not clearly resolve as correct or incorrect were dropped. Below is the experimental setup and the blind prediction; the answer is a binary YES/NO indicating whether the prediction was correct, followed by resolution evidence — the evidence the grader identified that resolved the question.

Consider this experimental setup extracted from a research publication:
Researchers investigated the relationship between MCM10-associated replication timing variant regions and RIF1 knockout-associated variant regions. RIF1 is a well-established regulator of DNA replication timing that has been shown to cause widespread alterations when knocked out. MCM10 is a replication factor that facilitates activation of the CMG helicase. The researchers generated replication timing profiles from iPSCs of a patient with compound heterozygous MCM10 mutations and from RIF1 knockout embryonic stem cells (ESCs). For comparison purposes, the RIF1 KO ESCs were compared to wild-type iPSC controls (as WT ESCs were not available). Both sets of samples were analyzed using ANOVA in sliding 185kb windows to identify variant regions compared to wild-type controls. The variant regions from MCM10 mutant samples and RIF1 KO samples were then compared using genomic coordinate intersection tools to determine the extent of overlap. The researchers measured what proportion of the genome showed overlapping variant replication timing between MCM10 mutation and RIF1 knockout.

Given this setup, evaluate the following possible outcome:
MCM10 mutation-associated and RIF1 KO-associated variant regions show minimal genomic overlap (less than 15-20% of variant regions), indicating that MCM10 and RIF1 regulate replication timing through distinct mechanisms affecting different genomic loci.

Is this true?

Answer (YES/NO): YES